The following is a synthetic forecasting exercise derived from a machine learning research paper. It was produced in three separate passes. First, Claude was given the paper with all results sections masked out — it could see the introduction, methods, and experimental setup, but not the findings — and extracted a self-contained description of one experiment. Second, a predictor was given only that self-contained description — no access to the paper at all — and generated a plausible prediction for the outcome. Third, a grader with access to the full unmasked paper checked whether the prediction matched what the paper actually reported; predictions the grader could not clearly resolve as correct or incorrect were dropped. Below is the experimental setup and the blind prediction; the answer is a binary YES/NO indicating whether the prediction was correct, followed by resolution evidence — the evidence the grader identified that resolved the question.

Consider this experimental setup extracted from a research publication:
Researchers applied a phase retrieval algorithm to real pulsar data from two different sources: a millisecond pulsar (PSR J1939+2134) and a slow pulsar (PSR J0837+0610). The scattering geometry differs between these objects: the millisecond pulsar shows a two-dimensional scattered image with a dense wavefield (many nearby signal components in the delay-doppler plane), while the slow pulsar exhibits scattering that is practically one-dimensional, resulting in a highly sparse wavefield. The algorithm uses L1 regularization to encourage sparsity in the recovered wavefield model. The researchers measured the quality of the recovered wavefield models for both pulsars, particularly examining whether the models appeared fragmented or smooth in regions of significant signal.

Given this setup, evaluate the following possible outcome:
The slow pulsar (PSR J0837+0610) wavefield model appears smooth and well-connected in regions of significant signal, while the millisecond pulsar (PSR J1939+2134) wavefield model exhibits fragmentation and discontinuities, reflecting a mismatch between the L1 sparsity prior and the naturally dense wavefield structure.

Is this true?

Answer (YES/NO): NO